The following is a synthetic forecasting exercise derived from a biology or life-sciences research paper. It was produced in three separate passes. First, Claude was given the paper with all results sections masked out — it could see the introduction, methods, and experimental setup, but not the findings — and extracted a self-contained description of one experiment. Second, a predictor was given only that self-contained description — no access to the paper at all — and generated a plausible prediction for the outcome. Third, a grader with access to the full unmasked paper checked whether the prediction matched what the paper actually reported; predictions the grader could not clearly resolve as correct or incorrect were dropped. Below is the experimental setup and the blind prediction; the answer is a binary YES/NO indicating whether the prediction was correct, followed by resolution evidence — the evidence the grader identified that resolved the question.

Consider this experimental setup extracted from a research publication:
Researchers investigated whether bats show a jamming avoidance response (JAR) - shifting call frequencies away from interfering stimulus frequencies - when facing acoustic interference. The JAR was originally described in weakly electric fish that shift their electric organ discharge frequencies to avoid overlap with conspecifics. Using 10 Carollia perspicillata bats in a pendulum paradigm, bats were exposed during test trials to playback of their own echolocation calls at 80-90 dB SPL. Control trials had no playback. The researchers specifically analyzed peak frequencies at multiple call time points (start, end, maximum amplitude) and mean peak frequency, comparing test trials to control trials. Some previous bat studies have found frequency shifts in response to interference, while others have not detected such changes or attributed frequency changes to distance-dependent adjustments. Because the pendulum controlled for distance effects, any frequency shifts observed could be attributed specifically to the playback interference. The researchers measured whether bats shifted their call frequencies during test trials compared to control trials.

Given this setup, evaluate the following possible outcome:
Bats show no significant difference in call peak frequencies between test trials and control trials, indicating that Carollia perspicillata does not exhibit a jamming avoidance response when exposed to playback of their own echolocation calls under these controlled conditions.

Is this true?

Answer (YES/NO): NO